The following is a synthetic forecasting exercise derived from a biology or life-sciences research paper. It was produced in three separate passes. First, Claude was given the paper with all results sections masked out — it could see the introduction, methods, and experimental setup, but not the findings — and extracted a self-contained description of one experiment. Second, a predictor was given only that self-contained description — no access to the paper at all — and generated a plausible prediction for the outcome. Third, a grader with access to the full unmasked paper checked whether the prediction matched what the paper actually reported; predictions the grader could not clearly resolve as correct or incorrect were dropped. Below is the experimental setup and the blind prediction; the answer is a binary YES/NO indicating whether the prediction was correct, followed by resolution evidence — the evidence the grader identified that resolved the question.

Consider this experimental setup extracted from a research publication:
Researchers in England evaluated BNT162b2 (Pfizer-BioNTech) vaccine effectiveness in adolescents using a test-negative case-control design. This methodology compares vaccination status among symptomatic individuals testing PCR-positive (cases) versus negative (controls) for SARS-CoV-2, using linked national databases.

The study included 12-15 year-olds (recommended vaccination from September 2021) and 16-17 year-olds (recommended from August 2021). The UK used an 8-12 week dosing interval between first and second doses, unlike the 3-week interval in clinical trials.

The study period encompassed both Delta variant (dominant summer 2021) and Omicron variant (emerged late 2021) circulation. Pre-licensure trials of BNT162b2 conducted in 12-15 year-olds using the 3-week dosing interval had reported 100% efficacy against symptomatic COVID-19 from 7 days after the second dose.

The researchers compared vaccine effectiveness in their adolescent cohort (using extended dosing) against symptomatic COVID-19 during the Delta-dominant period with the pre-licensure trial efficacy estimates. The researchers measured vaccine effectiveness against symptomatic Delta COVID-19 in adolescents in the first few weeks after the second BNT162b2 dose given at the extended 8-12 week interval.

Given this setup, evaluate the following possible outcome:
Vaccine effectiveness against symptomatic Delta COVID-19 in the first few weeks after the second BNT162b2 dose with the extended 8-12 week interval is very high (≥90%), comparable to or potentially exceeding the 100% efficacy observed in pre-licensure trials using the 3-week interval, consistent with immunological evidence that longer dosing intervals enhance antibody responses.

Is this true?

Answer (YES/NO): YES